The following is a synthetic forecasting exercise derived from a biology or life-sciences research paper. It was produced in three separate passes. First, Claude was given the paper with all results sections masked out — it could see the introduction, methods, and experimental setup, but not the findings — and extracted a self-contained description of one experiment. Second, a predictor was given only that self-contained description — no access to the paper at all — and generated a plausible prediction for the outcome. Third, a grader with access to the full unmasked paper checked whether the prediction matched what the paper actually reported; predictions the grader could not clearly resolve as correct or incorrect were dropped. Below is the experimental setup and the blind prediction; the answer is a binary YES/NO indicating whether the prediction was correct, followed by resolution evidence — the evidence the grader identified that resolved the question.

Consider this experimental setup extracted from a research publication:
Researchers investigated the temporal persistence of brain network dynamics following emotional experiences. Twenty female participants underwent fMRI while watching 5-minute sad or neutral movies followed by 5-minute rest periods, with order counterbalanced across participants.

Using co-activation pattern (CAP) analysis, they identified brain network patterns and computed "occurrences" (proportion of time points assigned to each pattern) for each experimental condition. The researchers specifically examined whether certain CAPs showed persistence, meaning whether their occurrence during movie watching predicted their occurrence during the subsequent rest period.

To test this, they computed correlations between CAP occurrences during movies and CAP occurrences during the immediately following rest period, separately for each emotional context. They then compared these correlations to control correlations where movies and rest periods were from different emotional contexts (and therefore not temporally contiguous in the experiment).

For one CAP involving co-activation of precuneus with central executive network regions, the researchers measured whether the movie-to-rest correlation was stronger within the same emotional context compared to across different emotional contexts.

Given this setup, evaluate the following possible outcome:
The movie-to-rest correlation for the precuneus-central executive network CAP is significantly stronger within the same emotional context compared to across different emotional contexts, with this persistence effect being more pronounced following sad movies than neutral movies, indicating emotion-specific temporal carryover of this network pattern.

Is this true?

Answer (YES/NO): NO